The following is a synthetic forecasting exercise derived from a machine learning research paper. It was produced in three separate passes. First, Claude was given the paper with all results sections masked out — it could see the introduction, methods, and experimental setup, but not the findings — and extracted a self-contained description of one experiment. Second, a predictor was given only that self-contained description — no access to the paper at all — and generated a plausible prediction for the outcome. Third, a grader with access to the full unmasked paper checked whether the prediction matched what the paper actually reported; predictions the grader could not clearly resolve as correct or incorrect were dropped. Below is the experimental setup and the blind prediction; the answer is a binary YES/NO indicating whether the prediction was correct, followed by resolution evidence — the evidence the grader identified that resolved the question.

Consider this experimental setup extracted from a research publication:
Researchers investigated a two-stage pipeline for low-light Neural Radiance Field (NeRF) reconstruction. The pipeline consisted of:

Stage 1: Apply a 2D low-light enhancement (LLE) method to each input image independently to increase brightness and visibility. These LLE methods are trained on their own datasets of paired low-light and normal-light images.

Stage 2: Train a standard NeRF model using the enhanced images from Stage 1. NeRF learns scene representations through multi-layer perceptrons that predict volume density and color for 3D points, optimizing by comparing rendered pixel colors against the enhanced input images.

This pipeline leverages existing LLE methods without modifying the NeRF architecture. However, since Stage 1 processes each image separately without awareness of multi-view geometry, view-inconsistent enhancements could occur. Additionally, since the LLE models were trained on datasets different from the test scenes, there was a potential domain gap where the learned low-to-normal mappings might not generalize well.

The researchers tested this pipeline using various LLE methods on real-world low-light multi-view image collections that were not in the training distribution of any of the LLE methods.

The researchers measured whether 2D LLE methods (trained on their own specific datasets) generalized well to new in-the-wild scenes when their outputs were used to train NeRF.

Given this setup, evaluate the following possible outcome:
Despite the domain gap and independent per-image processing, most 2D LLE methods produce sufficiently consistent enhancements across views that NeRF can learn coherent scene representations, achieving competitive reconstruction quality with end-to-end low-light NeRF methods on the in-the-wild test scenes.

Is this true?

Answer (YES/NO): NO